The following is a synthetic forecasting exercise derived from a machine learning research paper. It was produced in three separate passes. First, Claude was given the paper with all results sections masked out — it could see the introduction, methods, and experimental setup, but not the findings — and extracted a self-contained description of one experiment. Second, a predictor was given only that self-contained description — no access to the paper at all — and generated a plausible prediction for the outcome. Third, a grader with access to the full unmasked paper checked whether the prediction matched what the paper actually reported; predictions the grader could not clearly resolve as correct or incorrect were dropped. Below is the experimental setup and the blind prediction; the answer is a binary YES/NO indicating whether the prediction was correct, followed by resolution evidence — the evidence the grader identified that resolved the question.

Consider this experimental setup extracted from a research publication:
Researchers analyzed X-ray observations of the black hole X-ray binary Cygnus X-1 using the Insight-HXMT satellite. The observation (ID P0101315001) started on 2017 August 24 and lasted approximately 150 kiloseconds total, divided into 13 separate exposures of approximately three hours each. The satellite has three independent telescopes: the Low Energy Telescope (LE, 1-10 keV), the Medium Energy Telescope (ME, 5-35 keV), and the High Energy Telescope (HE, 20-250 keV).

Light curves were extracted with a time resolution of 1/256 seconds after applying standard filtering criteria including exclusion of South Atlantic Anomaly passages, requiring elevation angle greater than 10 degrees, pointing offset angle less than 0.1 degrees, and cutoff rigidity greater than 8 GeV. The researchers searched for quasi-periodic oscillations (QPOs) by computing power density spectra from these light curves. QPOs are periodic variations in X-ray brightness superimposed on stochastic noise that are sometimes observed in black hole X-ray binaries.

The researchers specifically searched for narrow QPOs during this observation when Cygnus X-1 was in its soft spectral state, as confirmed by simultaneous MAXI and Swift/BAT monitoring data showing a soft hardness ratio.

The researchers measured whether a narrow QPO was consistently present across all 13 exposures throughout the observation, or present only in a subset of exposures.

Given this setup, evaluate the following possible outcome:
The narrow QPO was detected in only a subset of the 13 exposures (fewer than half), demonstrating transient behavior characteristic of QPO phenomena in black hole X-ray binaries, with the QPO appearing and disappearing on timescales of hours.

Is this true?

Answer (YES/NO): YES